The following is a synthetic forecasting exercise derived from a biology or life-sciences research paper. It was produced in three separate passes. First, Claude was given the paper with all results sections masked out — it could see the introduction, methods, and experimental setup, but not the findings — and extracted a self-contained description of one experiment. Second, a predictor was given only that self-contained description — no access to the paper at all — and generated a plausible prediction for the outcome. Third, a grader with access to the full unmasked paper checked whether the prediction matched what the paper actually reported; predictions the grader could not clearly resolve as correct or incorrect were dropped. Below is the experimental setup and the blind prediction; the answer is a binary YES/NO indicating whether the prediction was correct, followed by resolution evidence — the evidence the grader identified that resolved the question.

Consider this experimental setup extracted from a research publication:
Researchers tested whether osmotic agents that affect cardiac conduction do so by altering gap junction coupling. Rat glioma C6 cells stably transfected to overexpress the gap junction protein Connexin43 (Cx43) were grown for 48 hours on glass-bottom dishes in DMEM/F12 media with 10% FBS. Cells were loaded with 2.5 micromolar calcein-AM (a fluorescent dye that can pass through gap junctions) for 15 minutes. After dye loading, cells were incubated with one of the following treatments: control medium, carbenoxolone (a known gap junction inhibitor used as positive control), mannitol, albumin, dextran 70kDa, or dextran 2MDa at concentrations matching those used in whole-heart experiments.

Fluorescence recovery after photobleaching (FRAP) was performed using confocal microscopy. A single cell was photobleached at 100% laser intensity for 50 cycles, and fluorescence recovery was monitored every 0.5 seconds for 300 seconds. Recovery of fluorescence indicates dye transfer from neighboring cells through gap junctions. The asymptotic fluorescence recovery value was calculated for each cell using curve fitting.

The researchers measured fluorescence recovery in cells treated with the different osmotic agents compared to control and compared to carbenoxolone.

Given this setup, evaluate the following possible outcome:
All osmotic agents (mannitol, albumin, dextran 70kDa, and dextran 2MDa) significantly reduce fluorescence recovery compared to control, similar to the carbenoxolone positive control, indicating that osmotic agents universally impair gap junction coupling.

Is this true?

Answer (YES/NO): NO